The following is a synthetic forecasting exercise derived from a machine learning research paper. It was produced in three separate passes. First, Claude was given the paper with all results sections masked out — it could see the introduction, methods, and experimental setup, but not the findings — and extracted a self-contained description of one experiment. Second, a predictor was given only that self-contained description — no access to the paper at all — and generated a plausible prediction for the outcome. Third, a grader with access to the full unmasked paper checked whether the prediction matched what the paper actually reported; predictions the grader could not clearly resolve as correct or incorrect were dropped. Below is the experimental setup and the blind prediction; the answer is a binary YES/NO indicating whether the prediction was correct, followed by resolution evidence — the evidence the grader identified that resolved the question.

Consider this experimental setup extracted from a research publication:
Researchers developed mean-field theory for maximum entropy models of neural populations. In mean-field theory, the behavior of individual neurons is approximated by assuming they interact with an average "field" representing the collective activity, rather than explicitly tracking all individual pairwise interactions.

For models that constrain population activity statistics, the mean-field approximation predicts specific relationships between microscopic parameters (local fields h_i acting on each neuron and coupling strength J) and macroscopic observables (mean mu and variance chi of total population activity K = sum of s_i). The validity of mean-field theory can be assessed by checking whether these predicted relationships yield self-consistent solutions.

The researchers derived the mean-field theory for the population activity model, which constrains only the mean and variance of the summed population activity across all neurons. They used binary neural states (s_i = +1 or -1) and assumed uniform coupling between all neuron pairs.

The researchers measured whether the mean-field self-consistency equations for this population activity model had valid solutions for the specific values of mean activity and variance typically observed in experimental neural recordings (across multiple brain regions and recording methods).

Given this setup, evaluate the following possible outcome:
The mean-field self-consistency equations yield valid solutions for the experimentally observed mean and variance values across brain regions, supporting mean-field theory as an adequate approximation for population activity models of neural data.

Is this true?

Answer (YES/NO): NO